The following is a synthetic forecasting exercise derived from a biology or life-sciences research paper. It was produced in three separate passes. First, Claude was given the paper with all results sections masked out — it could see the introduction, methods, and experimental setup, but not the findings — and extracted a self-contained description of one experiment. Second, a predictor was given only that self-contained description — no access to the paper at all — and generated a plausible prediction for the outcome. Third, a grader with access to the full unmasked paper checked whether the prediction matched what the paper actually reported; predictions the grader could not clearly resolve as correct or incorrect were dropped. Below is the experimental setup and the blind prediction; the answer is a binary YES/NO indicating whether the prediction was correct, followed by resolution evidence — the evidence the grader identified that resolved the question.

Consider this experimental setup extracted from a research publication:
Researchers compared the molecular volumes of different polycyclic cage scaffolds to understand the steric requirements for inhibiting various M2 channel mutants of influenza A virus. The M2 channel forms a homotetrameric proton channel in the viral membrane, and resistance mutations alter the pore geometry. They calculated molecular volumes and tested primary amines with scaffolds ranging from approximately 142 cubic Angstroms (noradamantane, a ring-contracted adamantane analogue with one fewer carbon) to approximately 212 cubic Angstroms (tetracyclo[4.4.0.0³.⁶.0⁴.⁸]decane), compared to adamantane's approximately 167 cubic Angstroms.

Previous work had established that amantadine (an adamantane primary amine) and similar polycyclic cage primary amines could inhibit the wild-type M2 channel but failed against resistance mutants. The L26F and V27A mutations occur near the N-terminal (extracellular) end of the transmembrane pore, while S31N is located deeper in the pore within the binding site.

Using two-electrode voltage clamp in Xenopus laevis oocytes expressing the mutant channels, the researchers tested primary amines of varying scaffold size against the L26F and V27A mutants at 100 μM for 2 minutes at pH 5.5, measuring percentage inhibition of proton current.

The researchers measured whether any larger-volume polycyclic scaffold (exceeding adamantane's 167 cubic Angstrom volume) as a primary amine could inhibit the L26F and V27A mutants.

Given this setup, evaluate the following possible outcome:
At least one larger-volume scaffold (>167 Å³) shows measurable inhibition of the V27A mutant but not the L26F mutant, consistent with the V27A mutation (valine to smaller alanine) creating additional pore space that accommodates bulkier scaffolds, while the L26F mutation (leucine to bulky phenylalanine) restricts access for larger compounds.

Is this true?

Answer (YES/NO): NO